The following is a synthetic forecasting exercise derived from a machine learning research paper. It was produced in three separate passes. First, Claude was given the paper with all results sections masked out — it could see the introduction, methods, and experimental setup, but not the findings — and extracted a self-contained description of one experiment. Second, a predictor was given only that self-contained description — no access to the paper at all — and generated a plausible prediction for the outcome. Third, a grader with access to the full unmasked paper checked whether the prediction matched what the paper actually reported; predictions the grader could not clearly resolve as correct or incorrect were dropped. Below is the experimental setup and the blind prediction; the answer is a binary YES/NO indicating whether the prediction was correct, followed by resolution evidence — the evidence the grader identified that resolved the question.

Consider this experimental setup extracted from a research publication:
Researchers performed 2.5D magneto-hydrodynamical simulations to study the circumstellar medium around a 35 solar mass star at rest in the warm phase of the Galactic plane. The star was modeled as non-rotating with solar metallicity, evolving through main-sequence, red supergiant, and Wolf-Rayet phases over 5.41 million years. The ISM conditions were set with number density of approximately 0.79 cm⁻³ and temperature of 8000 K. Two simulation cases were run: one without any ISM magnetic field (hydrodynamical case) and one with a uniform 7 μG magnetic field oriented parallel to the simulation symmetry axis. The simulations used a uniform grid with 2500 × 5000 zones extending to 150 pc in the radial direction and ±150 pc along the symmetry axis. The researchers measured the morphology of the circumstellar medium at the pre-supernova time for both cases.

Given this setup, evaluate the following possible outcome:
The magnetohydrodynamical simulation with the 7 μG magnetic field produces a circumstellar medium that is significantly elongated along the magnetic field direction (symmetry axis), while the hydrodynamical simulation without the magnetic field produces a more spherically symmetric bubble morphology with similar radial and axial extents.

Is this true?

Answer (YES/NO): YES